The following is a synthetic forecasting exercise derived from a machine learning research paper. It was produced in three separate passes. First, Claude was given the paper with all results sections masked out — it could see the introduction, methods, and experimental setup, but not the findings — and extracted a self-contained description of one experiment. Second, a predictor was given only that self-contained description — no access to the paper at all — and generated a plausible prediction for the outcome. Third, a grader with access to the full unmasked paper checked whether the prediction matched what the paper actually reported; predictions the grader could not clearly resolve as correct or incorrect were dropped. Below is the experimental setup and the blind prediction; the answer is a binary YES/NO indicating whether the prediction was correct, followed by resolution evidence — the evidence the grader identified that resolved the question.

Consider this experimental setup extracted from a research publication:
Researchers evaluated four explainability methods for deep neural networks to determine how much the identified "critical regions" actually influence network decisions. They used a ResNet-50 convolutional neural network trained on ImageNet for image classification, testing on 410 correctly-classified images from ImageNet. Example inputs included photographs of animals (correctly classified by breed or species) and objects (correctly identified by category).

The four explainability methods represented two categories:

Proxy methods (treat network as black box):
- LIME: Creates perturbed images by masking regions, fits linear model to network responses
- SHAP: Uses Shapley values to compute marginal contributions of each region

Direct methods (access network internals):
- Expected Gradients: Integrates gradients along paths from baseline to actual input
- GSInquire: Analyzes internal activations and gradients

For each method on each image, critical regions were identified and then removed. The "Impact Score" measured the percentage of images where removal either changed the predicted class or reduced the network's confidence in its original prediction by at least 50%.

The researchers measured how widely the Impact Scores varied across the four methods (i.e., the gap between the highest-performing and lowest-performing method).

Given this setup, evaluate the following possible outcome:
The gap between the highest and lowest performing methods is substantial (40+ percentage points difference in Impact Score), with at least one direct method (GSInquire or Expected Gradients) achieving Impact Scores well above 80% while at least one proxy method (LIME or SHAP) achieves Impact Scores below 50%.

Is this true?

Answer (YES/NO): NO